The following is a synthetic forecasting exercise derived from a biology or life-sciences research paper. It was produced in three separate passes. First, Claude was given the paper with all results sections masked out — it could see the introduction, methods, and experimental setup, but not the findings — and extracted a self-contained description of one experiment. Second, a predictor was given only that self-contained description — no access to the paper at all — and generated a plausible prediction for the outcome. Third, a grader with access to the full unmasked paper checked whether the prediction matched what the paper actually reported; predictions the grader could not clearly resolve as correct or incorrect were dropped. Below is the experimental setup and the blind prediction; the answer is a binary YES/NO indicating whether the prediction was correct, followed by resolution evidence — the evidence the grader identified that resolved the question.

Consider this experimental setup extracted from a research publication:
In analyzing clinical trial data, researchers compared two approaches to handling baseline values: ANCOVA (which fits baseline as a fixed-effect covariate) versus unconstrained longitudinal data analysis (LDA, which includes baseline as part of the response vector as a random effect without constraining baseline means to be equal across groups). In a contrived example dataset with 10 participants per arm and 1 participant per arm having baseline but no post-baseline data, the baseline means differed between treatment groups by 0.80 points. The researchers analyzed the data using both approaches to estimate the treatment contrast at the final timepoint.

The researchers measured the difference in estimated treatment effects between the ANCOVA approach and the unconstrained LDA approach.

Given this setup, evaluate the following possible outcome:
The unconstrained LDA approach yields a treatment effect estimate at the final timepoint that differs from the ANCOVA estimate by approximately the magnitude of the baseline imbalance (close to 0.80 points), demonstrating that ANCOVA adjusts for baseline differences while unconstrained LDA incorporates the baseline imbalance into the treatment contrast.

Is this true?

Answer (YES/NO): YES